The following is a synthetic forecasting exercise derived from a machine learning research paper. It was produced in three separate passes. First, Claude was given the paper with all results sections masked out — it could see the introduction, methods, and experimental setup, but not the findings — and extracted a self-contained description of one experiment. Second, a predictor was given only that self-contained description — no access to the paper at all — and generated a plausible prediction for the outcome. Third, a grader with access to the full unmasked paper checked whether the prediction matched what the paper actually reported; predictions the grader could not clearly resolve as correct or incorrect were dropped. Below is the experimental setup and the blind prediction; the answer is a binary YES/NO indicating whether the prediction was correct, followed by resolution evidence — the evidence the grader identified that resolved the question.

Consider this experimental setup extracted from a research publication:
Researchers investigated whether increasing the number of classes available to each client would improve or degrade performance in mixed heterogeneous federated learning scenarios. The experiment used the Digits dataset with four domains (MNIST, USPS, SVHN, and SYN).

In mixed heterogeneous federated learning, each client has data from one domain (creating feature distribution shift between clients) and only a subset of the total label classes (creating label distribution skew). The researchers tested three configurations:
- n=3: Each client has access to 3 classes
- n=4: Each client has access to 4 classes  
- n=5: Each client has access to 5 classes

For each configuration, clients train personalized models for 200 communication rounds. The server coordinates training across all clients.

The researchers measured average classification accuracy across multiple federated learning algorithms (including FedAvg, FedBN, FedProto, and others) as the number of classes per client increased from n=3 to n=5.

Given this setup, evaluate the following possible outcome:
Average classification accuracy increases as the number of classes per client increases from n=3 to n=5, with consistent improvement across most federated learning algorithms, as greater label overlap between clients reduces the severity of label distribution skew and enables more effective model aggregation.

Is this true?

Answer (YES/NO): YES